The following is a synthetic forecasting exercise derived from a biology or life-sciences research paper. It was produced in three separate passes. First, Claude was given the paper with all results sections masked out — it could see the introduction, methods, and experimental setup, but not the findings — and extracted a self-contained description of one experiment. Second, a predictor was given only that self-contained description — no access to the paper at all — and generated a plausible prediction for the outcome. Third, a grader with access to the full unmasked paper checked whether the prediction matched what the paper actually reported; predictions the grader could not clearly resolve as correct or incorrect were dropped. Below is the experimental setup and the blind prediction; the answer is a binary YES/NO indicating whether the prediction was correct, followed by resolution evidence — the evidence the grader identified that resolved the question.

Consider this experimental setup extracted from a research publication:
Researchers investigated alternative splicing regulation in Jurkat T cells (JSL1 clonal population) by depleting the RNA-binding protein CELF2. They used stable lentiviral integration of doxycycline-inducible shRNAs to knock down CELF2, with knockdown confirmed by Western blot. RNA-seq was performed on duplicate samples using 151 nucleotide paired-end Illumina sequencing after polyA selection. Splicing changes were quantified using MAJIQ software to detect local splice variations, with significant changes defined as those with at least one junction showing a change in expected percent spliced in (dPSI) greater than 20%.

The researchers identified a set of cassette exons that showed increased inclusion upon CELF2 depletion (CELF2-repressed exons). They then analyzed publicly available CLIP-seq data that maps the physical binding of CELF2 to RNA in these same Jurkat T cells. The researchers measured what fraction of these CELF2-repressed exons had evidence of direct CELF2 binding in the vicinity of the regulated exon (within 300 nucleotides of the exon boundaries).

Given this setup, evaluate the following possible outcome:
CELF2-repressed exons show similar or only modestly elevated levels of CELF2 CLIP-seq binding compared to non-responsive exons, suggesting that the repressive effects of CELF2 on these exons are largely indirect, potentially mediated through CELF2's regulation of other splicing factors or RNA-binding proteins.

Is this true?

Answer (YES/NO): YES